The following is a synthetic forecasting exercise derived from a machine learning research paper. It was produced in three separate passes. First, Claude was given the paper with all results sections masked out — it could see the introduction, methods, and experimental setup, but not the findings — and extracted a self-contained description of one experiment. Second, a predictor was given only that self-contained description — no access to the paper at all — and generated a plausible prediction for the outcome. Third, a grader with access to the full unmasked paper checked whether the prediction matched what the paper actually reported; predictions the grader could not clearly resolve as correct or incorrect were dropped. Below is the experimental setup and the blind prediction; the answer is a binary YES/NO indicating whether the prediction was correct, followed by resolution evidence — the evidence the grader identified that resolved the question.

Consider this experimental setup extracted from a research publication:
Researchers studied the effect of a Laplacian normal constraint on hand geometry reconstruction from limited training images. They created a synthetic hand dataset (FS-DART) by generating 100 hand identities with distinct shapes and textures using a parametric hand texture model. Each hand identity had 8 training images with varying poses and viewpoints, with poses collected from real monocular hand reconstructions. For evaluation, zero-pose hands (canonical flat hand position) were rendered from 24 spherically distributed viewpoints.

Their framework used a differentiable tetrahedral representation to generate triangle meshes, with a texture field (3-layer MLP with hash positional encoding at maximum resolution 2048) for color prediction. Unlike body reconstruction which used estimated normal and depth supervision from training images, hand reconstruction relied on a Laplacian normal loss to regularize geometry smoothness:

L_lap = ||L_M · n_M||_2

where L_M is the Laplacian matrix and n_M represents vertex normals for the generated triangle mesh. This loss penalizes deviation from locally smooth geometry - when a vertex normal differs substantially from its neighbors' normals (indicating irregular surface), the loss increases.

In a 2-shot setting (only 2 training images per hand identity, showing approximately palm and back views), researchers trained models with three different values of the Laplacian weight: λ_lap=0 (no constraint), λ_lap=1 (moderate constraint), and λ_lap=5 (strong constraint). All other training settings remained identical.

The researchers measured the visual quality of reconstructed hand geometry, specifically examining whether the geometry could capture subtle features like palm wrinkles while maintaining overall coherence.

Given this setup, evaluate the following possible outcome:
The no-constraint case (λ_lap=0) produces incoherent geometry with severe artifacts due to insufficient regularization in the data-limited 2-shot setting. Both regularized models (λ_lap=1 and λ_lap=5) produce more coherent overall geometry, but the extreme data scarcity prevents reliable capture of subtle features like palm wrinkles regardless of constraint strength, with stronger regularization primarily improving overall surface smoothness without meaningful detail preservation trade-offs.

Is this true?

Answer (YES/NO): NO